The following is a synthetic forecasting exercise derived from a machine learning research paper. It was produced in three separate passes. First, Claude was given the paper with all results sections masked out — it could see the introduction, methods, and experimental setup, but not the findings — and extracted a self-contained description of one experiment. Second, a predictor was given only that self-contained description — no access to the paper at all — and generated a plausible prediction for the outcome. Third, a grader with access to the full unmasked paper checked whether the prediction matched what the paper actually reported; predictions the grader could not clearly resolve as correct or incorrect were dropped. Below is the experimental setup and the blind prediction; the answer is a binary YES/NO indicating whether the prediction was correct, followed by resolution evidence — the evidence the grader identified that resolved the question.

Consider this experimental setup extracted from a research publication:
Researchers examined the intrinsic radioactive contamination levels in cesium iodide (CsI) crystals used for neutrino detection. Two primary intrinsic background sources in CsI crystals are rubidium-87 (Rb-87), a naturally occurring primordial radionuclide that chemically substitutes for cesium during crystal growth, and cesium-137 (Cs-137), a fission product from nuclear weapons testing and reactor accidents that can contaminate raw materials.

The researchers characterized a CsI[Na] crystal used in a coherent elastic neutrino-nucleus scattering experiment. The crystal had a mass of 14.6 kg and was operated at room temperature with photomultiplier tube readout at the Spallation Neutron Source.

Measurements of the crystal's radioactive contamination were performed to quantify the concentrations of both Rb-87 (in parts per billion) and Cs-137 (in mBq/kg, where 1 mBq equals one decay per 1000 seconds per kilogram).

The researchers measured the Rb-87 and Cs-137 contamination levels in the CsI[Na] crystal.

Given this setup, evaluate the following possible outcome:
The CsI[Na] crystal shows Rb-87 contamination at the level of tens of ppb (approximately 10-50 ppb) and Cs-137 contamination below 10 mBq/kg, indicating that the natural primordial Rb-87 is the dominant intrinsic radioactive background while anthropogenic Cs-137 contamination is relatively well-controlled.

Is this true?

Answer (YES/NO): NO